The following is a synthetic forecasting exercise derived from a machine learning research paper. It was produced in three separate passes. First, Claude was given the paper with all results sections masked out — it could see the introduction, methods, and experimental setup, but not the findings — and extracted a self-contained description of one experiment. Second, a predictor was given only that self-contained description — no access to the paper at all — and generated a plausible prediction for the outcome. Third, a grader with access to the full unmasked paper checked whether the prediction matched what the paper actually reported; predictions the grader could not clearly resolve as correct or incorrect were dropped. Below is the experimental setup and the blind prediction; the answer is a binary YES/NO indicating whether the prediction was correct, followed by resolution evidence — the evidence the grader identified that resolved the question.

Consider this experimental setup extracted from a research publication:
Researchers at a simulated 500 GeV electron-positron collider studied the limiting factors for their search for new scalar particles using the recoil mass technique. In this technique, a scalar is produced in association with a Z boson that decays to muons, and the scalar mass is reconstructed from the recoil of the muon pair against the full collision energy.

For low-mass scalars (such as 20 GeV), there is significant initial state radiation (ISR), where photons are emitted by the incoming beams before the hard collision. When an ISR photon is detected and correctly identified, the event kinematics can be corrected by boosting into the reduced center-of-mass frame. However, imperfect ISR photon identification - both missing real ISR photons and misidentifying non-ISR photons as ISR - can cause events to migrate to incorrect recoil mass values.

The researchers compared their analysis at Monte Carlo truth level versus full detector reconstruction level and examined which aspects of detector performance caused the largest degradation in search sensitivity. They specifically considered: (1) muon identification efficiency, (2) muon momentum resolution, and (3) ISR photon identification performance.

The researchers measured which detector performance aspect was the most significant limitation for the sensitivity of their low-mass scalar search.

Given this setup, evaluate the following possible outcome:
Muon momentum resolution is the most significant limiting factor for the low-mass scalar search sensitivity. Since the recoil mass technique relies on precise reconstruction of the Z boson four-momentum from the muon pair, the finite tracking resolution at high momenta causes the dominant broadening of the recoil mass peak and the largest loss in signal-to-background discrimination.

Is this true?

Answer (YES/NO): NO